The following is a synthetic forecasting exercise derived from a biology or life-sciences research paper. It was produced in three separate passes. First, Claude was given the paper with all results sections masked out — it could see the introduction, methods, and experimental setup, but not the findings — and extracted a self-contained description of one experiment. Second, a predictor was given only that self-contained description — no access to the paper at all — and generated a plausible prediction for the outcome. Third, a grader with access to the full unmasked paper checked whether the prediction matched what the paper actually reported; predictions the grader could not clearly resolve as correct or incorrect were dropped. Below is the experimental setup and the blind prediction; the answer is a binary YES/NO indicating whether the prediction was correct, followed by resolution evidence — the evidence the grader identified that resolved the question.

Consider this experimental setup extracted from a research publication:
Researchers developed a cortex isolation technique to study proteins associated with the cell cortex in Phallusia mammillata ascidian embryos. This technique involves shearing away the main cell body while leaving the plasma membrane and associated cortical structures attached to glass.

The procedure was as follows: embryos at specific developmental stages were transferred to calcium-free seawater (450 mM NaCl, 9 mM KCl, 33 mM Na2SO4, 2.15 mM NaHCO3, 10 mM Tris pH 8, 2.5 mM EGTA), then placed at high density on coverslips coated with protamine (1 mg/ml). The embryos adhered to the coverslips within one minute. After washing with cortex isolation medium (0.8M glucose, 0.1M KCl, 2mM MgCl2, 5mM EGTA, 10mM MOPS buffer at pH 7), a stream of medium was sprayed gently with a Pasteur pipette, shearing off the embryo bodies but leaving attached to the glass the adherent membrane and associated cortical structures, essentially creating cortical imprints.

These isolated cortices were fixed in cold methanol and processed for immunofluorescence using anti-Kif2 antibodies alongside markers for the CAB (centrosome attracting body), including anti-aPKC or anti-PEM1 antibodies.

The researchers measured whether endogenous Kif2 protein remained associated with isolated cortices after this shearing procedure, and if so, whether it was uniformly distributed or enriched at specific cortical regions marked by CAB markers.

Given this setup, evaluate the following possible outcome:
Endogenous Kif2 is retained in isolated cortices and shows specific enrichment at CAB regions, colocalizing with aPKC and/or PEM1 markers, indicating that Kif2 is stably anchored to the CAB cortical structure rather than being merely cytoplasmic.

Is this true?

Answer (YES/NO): YES